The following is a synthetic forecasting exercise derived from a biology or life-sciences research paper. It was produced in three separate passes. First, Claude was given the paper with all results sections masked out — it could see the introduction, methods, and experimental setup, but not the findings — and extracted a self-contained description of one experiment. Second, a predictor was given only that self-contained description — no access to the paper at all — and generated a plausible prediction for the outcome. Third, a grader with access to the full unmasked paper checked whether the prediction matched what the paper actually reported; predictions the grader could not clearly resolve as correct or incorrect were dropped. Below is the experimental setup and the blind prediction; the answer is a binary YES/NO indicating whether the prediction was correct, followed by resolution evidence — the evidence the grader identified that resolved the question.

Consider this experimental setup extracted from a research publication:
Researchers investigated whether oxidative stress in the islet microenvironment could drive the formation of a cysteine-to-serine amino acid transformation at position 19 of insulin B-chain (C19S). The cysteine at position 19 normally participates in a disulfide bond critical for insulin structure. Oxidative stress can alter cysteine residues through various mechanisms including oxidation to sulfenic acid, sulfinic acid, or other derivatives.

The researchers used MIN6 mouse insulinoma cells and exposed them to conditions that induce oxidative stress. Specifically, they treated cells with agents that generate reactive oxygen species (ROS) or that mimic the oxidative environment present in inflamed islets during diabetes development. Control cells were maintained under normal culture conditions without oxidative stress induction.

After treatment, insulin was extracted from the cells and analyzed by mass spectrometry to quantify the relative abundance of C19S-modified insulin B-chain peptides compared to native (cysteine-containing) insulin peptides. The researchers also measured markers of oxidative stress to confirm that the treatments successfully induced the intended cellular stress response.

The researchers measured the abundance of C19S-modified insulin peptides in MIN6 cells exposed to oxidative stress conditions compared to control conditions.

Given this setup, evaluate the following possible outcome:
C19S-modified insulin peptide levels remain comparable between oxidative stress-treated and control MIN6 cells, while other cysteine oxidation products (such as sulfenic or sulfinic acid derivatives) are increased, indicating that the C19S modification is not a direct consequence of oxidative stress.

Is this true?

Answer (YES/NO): NO